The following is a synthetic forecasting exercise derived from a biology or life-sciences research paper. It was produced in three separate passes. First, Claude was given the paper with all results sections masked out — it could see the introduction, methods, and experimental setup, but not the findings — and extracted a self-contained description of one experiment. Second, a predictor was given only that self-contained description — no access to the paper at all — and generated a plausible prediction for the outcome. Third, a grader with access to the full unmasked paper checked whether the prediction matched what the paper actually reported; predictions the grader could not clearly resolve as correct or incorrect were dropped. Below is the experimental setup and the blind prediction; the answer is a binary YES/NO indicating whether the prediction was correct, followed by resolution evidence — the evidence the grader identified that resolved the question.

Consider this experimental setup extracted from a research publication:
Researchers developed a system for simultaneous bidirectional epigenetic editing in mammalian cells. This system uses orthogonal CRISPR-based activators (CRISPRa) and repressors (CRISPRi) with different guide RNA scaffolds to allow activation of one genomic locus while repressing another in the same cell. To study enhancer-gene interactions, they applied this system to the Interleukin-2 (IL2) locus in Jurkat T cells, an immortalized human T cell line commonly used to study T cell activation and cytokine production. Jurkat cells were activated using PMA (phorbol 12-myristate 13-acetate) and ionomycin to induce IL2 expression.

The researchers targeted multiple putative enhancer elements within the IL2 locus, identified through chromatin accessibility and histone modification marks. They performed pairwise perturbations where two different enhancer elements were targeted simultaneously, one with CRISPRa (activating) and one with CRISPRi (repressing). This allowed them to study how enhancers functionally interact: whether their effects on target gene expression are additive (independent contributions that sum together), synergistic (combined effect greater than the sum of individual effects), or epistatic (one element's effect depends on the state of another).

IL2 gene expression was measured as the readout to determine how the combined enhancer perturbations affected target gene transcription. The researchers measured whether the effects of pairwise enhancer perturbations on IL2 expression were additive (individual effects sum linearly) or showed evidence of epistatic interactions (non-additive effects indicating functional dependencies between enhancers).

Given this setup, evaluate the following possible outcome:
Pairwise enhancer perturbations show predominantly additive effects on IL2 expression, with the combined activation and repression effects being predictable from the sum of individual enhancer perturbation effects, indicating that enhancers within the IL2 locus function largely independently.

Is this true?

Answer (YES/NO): YES